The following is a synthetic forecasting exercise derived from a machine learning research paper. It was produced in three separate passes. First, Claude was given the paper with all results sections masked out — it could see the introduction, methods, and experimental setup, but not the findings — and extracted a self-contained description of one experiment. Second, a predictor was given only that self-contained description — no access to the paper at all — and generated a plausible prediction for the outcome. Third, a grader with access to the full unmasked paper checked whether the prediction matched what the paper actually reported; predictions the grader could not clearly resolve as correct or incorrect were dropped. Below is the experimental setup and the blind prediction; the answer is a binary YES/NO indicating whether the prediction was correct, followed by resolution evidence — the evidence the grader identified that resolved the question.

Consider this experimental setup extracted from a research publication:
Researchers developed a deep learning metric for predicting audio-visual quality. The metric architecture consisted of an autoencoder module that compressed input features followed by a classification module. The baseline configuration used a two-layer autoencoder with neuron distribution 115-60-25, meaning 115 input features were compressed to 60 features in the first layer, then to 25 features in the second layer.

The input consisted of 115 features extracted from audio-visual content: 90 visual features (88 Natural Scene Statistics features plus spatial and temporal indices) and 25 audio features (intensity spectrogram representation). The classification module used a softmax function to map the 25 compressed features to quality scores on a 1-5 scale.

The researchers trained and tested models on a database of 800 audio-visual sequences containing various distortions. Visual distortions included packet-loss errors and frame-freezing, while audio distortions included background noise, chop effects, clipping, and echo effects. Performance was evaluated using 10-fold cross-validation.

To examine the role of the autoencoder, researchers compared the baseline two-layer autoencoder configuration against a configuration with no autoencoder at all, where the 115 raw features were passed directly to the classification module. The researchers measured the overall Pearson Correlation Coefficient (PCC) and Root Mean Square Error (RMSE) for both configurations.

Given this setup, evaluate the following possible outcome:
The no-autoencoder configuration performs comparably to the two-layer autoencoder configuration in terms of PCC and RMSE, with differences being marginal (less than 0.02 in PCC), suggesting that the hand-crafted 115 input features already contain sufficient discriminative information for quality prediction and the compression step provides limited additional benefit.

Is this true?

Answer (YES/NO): YES